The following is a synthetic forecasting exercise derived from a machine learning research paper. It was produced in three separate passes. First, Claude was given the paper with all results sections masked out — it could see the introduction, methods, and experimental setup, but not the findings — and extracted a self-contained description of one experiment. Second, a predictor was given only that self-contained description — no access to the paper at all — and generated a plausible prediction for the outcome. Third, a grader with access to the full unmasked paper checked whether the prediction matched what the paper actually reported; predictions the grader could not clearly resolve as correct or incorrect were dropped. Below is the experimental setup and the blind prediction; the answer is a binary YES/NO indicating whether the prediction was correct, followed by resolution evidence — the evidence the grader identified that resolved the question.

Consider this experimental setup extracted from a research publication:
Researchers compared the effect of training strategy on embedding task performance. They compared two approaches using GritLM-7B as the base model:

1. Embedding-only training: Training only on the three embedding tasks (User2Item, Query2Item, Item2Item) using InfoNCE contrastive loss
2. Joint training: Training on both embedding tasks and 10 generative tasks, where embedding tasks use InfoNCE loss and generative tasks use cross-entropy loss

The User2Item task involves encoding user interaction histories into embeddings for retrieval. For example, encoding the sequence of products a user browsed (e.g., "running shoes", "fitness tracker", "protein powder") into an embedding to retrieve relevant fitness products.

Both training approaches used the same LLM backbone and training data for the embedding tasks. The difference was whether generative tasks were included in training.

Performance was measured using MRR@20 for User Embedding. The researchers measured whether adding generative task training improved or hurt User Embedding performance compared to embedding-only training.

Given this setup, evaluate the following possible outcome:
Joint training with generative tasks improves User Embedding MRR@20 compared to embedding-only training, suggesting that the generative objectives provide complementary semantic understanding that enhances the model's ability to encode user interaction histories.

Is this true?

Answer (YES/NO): NO